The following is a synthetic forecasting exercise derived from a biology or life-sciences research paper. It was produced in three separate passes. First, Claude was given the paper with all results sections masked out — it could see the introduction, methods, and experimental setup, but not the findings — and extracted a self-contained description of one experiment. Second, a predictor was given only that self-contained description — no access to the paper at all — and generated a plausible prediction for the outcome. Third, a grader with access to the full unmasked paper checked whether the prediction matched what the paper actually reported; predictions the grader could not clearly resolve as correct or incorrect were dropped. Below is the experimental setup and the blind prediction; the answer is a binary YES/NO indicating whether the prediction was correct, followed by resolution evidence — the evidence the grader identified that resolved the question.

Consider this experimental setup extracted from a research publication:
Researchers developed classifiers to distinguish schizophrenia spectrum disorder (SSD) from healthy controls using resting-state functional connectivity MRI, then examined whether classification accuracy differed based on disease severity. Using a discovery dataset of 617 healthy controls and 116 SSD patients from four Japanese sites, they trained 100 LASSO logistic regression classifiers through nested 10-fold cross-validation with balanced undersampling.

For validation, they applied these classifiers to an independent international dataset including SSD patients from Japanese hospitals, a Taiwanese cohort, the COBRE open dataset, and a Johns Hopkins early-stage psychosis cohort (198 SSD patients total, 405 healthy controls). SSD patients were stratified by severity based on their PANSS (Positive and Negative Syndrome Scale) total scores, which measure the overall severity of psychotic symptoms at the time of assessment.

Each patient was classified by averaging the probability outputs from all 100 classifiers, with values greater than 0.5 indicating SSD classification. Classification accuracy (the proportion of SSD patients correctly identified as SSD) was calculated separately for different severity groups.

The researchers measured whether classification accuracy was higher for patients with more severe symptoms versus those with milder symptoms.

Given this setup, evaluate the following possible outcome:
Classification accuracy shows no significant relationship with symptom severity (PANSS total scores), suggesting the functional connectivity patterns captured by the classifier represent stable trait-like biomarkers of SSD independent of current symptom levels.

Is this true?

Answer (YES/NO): NO